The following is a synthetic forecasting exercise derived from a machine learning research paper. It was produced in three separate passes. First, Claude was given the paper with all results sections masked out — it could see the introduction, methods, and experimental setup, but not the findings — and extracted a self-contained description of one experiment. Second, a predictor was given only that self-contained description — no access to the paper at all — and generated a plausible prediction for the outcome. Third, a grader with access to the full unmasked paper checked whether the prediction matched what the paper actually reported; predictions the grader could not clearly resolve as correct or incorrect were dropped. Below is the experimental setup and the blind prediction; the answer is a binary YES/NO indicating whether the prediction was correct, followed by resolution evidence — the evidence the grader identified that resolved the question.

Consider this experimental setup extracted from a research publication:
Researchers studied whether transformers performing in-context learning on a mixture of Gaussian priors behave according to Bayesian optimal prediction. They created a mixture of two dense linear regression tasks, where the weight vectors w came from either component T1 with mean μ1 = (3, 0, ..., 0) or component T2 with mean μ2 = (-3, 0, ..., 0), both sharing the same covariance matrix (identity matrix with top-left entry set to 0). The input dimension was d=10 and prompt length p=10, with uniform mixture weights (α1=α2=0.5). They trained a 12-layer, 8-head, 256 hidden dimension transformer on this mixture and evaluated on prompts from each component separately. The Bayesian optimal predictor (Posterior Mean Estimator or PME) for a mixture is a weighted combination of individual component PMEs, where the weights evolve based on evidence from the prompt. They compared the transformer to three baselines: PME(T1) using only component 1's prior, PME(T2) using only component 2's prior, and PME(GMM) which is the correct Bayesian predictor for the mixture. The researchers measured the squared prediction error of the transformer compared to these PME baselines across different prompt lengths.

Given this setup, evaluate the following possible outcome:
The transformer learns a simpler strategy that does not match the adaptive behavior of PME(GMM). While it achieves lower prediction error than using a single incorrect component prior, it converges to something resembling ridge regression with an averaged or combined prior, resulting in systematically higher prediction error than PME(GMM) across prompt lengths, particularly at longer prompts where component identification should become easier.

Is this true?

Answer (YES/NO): NO